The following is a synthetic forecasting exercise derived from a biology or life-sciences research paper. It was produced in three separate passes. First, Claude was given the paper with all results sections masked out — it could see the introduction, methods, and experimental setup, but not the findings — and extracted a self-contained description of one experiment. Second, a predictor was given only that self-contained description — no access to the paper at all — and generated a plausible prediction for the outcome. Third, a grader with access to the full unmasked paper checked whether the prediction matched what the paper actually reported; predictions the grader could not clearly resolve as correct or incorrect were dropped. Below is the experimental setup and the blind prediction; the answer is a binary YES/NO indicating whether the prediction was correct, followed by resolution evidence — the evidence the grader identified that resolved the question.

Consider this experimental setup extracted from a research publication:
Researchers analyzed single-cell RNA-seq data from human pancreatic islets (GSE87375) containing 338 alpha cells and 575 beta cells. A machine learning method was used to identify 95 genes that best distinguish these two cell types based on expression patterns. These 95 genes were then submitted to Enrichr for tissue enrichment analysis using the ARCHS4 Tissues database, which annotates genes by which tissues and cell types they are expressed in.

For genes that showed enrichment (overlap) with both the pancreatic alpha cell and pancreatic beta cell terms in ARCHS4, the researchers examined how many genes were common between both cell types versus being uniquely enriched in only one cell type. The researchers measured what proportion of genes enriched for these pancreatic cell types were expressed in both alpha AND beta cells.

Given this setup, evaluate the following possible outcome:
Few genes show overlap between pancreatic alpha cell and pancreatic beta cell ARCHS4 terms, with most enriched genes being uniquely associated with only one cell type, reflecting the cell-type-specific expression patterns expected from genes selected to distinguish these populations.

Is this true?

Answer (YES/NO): NO